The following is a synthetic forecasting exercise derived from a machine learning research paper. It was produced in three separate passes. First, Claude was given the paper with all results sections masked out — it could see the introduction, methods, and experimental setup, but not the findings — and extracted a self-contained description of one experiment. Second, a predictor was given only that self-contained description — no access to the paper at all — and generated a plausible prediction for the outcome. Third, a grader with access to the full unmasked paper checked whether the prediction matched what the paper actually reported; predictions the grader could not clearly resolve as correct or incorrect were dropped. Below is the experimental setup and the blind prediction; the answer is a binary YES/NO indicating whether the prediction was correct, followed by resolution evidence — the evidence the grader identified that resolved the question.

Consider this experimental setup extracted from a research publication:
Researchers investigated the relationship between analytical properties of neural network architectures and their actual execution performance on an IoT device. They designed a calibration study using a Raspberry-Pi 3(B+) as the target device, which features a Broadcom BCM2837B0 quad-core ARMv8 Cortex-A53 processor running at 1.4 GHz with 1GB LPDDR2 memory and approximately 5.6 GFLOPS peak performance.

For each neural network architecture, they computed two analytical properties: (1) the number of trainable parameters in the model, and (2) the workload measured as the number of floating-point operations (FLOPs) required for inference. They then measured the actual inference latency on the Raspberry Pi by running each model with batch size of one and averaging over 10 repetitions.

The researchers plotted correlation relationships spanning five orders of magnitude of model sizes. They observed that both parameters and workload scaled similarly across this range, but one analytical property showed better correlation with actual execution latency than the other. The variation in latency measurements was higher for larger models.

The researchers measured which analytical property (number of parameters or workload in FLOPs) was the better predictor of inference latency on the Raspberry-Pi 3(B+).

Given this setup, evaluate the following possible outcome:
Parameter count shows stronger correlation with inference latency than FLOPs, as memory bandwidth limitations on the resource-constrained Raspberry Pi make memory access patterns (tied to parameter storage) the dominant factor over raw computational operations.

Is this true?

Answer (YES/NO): NO